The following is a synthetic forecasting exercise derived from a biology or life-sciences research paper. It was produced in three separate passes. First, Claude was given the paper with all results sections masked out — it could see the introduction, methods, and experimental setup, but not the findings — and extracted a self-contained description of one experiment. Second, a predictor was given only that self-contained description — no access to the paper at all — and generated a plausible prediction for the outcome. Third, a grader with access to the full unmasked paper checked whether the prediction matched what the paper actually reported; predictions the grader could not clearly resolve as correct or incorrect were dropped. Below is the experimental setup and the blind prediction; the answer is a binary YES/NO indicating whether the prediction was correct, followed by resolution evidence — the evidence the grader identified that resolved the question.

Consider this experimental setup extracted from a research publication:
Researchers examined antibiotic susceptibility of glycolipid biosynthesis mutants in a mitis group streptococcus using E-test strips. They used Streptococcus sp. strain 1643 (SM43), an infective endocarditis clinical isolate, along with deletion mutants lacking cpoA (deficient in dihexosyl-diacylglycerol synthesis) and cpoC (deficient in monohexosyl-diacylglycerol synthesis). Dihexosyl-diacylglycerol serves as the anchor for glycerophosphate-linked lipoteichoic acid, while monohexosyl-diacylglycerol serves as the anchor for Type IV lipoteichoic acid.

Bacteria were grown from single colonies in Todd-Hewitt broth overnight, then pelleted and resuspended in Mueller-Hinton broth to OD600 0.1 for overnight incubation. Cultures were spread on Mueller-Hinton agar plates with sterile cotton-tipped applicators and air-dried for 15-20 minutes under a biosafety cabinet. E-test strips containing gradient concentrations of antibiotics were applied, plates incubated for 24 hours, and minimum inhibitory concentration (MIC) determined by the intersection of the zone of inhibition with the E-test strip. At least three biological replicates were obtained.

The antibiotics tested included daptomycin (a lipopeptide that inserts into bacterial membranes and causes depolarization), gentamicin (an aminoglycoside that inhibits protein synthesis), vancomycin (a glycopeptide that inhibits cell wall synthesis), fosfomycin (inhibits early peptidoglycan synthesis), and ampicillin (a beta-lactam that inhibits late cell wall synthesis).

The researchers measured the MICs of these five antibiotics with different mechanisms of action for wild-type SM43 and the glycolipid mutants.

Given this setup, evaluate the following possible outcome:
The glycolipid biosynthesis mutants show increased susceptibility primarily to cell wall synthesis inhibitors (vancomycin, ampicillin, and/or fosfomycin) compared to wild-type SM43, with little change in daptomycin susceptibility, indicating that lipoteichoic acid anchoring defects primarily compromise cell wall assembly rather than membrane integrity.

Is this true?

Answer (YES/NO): NO